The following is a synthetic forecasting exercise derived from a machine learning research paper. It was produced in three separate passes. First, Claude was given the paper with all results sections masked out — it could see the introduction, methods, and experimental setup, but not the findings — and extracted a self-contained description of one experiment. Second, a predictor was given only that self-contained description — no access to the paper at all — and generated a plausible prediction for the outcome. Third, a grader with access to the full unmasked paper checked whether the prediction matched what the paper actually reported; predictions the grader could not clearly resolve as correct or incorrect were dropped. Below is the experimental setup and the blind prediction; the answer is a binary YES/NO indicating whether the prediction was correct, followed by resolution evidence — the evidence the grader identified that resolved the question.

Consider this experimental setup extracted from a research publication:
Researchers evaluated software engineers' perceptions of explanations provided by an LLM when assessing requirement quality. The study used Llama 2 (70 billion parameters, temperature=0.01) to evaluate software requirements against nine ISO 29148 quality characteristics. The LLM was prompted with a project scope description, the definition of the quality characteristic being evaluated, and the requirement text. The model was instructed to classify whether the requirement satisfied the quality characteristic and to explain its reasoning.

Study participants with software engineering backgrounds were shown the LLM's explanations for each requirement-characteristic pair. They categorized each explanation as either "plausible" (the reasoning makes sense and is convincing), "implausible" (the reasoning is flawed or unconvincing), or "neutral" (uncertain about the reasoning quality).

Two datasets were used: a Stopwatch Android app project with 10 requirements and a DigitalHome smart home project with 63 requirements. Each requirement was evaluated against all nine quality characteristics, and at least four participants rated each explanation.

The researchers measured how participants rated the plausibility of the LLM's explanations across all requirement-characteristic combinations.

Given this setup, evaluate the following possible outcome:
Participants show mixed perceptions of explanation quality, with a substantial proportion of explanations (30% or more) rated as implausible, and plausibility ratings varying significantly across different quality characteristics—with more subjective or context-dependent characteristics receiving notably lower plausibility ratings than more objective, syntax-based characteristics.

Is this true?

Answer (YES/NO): NO